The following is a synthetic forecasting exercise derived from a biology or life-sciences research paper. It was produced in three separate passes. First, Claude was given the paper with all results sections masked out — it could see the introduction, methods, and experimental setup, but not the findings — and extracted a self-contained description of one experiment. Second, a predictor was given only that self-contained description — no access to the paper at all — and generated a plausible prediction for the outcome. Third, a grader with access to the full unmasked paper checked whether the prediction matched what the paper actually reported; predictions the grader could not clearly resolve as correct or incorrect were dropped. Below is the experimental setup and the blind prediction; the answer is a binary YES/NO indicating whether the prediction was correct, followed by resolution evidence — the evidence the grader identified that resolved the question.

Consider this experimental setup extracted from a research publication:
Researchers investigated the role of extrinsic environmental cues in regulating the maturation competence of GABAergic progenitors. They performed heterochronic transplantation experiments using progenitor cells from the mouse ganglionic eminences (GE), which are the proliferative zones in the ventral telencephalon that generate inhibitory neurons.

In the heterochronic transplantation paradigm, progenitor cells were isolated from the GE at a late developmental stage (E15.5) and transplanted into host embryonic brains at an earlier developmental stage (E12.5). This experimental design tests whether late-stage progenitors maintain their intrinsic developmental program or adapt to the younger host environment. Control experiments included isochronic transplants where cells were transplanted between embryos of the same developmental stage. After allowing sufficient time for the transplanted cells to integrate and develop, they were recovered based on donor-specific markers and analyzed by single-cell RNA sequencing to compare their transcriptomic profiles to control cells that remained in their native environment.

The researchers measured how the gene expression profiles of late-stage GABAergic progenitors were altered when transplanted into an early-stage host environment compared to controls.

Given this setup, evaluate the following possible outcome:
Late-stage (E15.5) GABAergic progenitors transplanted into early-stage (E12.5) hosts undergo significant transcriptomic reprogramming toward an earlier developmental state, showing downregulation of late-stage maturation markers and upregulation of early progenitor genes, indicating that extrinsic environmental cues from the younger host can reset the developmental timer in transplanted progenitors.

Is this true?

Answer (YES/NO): NO